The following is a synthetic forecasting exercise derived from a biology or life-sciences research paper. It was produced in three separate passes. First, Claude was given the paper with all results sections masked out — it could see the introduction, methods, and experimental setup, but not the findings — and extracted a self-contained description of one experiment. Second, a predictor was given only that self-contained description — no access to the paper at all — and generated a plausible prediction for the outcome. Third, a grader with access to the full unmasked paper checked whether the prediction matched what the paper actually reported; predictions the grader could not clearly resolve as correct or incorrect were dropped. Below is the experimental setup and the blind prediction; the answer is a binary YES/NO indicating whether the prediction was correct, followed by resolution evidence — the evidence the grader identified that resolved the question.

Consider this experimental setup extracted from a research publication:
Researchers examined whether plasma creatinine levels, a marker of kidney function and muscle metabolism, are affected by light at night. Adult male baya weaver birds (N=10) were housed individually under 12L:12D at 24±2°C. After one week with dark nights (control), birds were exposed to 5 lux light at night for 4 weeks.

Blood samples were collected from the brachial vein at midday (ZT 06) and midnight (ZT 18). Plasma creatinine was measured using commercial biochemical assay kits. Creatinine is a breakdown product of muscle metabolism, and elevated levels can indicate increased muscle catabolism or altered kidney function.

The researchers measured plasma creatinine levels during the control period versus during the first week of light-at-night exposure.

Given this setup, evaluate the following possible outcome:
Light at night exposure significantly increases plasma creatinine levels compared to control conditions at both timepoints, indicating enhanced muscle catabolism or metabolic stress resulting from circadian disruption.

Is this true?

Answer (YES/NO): NO